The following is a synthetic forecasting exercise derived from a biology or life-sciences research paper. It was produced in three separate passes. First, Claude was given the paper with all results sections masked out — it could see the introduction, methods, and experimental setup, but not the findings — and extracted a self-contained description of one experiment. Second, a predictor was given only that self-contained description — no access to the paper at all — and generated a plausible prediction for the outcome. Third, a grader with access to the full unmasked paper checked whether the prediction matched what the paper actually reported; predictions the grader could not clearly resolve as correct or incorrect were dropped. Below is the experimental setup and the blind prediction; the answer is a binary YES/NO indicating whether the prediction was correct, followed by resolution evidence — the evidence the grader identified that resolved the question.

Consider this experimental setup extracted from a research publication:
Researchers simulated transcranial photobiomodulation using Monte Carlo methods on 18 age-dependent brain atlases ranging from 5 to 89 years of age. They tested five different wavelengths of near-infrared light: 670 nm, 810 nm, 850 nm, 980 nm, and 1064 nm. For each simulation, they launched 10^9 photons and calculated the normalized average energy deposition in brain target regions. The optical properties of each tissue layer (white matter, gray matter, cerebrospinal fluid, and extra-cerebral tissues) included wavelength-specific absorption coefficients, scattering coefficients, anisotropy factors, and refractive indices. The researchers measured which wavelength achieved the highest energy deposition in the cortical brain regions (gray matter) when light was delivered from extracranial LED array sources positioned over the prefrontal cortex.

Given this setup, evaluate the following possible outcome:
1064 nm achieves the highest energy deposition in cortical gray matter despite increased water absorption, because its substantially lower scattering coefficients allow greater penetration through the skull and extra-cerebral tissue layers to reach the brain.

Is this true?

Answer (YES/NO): NO